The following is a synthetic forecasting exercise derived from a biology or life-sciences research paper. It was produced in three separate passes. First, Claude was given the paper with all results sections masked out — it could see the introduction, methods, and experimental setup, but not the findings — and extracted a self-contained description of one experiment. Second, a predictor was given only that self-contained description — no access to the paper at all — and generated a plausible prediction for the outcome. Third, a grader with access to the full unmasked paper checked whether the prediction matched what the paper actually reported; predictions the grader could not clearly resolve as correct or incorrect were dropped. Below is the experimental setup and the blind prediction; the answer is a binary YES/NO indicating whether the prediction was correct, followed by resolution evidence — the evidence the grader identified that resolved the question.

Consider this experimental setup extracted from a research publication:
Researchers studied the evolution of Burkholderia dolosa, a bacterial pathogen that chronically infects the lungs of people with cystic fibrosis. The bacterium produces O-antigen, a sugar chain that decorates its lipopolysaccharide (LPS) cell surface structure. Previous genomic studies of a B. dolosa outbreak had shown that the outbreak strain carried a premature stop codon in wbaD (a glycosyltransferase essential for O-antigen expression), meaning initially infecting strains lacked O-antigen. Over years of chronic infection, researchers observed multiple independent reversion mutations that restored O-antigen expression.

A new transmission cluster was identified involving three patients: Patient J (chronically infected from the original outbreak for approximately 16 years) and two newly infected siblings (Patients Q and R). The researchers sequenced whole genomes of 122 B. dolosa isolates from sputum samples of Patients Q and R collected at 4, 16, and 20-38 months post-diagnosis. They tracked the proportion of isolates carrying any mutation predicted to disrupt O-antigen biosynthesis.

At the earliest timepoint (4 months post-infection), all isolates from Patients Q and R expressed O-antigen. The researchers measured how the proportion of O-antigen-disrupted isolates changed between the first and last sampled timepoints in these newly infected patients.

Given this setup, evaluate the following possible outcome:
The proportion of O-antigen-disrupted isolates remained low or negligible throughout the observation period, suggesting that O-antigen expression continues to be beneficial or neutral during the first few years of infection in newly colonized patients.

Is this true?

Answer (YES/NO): NO